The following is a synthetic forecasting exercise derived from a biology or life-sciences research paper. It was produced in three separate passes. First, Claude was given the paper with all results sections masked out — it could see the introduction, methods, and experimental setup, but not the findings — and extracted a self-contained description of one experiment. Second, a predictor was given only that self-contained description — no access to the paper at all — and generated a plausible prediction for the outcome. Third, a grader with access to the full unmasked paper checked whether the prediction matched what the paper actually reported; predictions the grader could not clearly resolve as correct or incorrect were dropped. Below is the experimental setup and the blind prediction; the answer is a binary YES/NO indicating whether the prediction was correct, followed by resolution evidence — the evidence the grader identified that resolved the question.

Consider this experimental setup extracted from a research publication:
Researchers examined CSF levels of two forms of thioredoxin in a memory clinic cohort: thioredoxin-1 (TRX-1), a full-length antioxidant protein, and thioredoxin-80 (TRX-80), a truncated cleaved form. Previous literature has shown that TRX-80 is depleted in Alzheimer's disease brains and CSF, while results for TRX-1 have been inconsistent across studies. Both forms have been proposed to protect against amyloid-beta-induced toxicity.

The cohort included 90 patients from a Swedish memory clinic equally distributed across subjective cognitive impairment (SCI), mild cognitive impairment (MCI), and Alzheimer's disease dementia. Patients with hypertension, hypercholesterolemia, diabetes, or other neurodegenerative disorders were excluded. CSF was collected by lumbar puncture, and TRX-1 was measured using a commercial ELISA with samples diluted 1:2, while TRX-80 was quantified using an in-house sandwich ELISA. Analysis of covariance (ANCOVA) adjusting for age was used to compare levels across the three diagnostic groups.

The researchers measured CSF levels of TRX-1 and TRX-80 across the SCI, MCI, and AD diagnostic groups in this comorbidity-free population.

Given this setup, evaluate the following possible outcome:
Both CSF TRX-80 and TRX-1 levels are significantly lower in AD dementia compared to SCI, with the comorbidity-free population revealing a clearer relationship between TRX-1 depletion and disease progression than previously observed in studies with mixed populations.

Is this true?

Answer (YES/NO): NO